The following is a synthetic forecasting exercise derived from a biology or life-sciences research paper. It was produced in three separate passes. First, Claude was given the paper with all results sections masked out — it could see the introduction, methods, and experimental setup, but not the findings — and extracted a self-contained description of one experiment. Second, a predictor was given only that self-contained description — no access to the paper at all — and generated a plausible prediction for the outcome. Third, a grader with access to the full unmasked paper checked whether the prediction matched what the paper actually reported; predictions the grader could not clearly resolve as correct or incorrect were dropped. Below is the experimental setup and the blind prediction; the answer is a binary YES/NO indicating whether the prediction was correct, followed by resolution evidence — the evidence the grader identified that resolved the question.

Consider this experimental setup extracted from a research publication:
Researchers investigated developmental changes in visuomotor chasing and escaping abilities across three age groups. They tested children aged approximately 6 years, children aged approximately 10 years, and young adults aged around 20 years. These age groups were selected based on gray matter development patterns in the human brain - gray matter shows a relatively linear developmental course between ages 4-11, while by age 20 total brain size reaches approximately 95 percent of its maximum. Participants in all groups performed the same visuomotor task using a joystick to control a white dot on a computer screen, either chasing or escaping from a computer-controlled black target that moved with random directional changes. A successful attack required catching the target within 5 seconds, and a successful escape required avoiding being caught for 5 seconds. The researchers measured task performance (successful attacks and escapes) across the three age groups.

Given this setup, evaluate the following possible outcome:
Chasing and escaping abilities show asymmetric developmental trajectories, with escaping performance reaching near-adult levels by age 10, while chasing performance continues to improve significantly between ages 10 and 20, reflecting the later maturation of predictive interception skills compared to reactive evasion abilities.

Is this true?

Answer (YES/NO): NO